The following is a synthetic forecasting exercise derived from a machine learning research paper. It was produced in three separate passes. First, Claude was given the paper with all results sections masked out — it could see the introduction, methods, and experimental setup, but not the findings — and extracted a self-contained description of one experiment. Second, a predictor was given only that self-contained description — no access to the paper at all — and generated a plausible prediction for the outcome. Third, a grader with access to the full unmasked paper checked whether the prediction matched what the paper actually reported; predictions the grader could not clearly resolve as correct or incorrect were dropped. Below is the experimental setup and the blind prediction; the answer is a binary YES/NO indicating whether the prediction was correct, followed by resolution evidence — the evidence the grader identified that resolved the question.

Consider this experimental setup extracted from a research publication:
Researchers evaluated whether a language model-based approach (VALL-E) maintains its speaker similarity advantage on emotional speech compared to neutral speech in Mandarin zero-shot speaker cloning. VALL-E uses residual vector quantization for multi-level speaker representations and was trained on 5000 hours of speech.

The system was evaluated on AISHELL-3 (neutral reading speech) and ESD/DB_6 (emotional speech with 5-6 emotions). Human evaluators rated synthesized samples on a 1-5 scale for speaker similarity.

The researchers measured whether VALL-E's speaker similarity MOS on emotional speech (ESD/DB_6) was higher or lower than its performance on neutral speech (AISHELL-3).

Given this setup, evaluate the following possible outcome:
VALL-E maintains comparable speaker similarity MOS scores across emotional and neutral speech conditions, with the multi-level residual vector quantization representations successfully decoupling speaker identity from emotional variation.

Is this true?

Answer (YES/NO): NO